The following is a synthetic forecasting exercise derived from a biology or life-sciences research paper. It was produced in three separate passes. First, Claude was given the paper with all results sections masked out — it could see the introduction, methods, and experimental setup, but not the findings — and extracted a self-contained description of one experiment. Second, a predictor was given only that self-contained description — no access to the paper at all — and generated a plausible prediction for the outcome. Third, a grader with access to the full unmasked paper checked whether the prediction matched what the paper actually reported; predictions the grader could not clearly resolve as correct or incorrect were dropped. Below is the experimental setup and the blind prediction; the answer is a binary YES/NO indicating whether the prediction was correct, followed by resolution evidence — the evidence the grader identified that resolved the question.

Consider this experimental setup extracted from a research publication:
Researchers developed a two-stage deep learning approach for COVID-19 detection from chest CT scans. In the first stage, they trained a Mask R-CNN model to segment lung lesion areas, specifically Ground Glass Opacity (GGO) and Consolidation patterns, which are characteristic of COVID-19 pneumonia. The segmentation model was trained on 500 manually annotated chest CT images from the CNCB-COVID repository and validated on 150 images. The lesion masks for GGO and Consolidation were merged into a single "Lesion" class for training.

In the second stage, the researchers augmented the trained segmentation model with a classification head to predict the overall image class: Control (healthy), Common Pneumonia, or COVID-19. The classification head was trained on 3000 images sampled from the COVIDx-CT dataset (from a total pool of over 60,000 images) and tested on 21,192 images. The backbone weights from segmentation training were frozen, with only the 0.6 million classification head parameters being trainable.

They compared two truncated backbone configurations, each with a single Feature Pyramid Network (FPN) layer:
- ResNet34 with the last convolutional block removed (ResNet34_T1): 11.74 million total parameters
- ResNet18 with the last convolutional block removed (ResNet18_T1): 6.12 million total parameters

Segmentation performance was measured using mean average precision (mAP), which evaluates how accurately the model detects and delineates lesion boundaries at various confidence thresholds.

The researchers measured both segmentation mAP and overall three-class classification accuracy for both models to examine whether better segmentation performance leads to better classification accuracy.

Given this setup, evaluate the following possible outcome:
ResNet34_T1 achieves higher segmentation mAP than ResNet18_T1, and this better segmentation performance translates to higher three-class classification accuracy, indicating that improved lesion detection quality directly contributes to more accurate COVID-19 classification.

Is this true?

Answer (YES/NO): NO